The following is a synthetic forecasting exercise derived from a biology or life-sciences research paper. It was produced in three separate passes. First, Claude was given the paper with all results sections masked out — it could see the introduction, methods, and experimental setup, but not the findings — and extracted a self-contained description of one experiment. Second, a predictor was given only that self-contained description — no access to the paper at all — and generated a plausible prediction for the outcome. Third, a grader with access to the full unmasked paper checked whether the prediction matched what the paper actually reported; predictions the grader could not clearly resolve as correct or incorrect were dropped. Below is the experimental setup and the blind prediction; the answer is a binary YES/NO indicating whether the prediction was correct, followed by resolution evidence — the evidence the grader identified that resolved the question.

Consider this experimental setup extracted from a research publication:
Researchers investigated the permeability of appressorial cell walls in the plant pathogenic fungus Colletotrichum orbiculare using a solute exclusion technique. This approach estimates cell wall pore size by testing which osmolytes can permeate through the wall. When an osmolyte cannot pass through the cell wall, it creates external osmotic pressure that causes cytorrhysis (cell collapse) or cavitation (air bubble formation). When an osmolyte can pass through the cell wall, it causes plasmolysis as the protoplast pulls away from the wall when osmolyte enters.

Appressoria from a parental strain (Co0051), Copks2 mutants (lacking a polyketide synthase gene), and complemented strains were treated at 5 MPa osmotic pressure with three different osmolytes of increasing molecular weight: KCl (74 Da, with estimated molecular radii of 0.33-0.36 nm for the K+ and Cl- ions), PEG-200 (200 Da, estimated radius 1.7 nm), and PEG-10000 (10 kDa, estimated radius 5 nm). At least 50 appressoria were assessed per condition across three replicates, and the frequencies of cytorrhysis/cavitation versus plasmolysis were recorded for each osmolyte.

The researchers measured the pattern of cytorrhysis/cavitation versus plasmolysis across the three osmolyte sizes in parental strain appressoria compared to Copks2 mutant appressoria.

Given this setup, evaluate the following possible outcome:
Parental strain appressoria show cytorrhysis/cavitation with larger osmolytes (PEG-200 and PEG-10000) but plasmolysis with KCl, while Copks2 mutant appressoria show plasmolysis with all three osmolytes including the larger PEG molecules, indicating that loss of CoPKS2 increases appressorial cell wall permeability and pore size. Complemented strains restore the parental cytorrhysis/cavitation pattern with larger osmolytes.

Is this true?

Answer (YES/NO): YES